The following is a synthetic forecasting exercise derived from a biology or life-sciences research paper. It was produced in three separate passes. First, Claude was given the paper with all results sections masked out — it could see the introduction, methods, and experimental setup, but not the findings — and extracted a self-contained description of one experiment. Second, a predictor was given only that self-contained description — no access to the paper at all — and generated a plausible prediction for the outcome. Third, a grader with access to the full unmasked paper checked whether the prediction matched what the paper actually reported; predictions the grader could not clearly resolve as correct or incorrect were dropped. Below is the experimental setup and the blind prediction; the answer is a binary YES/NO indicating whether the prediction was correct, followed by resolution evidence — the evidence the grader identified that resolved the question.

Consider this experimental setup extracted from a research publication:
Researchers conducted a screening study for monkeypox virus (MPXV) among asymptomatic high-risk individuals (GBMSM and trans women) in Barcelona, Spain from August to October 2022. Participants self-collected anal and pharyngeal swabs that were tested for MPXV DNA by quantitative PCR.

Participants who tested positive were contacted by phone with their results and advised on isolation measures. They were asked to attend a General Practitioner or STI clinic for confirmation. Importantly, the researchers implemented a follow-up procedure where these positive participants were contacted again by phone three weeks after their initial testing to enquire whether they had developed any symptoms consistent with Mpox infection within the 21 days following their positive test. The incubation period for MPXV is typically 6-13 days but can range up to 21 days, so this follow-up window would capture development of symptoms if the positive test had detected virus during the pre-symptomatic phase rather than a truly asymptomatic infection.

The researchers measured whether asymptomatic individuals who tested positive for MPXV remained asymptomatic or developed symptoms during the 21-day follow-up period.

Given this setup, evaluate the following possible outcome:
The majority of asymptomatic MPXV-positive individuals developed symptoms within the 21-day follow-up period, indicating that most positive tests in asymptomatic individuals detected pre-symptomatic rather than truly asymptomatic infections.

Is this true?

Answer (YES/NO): NO